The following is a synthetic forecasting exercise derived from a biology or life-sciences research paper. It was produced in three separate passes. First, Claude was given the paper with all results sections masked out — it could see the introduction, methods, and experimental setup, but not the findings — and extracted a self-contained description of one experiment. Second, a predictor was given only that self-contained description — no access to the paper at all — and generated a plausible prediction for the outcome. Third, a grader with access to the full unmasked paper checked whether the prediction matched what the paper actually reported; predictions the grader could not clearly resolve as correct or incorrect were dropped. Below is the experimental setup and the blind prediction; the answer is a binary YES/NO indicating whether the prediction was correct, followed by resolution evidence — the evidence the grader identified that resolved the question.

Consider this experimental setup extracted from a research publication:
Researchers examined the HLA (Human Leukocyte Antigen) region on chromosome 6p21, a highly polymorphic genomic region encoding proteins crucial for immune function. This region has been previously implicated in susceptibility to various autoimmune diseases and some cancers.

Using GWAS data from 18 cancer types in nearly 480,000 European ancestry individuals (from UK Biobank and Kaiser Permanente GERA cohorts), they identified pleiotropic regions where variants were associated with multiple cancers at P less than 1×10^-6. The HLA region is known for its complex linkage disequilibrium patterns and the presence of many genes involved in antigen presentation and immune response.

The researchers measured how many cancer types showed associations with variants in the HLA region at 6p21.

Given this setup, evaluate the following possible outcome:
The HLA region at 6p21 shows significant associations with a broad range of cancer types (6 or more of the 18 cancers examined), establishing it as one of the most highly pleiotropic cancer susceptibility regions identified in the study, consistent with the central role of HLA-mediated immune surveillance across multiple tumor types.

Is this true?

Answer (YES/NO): NO